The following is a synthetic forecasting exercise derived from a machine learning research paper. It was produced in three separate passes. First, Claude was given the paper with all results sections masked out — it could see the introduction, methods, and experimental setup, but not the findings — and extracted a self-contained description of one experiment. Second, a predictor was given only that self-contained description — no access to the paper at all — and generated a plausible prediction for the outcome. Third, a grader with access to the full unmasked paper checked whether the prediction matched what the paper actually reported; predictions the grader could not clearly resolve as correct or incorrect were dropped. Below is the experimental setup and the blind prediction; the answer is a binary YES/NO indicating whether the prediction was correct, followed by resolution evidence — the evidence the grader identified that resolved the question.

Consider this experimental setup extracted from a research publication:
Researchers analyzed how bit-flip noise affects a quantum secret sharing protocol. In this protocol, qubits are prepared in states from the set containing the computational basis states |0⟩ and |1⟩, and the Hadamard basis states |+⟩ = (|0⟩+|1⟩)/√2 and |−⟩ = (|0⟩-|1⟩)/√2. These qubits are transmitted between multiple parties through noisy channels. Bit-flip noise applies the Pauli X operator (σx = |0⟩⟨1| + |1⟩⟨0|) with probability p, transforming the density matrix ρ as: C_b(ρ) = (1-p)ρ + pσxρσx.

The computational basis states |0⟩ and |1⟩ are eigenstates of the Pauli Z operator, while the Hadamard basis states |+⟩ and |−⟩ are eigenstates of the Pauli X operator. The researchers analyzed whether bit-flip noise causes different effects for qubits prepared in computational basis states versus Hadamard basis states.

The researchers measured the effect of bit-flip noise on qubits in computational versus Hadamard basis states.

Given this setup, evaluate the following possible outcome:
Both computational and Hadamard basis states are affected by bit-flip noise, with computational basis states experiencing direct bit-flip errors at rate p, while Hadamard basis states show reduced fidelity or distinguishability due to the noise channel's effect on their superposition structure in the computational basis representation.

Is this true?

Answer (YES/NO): NO